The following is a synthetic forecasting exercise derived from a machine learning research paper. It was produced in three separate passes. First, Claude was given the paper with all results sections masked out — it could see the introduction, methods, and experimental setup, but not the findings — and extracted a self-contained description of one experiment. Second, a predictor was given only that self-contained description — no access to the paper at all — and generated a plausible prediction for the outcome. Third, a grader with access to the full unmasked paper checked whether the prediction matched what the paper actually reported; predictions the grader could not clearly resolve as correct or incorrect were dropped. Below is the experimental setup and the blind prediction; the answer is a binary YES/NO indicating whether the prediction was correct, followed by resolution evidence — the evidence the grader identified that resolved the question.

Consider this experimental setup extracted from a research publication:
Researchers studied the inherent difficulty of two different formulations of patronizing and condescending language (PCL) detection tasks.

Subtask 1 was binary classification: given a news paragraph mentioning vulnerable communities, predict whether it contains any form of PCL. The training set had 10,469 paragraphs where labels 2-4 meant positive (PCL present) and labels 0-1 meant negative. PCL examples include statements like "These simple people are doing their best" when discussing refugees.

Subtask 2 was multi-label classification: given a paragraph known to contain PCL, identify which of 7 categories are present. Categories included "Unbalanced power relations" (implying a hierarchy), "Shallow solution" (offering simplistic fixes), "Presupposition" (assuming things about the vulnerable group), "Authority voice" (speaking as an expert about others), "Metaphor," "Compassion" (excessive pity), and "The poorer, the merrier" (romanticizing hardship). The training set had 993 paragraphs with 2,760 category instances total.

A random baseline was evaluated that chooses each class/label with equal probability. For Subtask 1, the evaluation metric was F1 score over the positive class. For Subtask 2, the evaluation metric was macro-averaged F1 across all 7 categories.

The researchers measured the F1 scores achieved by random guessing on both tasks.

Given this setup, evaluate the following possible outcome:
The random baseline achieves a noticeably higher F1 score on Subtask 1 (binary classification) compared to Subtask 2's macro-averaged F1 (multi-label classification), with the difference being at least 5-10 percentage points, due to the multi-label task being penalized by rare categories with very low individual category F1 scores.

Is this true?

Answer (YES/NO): YES